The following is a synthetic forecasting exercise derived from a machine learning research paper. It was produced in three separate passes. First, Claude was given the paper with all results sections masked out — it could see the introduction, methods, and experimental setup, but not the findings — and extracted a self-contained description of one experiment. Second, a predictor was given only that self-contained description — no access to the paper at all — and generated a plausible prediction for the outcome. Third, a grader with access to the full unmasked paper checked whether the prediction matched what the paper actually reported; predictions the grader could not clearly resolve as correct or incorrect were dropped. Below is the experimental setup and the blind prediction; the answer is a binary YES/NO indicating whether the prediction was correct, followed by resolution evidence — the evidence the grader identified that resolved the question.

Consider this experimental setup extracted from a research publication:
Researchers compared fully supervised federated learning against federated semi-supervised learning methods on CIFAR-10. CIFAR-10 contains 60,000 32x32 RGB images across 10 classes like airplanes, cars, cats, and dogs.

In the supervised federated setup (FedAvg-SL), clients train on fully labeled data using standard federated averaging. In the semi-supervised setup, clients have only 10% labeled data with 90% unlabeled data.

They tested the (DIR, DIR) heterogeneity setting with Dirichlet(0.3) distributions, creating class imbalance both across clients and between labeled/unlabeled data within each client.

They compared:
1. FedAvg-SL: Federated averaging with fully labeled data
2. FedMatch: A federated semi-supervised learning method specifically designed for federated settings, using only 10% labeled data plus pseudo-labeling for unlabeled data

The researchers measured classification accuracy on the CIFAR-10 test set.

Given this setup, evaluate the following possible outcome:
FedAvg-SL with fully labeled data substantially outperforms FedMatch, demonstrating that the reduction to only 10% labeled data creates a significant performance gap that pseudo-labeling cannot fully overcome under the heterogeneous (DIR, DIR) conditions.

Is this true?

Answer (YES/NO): YES